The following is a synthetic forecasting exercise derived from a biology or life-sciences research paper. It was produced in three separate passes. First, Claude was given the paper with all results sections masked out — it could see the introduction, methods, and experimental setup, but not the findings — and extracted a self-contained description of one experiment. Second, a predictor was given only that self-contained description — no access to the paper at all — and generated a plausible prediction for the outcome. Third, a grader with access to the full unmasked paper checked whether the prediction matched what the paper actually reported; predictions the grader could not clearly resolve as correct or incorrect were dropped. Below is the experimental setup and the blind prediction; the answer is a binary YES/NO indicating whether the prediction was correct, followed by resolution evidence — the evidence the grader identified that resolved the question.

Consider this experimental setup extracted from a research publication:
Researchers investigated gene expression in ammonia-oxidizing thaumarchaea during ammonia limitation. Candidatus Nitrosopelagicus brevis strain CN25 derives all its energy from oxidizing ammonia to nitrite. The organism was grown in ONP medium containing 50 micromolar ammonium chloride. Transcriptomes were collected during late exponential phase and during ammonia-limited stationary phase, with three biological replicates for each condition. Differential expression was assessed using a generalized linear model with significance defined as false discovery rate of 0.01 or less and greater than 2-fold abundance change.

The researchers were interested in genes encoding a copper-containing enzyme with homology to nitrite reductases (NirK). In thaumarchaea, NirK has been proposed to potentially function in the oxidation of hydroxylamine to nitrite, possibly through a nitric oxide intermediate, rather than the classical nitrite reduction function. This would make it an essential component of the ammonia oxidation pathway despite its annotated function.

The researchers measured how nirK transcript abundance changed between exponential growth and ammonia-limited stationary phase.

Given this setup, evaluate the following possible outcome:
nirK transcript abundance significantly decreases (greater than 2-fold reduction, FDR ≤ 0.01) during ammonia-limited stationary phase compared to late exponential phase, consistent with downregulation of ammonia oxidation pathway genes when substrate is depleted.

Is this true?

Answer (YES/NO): YES